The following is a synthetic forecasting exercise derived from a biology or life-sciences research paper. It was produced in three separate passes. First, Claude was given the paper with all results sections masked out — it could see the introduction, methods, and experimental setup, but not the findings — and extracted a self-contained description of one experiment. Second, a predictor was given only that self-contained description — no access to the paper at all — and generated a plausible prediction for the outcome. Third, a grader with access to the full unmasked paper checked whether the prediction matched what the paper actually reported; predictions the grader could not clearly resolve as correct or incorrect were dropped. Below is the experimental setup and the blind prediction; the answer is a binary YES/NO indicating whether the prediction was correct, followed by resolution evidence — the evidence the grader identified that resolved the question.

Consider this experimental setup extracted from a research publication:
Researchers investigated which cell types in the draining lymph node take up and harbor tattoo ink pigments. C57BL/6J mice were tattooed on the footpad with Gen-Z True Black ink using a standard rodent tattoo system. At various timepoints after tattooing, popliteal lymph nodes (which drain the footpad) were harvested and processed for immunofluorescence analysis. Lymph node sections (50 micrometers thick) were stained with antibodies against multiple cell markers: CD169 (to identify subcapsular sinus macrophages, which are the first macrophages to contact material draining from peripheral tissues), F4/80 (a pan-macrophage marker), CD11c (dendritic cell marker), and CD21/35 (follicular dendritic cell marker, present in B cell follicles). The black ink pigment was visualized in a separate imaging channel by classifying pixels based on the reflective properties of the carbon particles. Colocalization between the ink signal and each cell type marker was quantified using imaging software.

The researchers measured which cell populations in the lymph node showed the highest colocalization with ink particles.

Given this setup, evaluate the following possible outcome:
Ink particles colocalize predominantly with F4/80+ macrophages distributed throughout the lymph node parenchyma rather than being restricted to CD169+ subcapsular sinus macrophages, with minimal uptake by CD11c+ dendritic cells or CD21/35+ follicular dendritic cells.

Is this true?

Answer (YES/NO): NO